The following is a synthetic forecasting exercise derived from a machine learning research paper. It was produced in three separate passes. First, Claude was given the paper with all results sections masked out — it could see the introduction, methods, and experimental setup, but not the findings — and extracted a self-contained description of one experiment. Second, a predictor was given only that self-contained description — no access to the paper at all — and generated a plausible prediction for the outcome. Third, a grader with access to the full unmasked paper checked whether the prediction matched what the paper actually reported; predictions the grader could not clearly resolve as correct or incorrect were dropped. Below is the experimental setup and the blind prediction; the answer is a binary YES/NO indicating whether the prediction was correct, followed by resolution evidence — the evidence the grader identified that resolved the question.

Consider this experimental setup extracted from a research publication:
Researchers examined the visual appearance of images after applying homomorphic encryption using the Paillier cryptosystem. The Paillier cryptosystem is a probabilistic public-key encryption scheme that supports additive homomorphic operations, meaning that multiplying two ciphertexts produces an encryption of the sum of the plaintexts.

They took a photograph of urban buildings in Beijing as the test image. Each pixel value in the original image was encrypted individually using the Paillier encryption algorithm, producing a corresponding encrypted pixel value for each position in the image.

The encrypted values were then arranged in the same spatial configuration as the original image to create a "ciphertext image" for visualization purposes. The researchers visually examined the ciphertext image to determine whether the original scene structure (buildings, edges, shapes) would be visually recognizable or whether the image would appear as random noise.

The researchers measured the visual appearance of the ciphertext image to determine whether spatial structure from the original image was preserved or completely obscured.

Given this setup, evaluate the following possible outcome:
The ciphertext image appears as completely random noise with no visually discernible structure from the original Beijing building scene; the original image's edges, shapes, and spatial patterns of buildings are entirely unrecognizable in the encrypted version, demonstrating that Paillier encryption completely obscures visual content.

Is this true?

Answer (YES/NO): NO